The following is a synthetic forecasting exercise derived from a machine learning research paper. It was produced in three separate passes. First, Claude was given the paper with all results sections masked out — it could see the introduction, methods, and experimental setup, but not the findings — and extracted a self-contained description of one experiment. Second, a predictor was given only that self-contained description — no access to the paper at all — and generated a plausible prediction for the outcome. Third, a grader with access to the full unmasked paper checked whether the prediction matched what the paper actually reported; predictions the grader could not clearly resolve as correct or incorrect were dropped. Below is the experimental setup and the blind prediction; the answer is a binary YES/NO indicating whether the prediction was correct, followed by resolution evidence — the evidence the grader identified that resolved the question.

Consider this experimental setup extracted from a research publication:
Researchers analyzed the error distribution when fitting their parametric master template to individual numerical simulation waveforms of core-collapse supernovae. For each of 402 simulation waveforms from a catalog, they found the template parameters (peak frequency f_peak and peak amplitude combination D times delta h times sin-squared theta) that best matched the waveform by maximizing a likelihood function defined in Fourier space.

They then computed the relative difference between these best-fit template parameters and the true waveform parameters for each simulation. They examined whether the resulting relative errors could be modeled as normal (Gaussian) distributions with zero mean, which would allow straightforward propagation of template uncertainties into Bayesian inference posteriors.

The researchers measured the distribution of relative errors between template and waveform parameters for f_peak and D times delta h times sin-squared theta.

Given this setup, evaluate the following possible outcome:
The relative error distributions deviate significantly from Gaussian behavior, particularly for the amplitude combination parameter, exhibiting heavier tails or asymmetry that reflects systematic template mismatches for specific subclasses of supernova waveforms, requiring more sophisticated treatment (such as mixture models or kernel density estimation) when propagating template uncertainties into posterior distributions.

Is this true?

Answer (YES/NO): NO